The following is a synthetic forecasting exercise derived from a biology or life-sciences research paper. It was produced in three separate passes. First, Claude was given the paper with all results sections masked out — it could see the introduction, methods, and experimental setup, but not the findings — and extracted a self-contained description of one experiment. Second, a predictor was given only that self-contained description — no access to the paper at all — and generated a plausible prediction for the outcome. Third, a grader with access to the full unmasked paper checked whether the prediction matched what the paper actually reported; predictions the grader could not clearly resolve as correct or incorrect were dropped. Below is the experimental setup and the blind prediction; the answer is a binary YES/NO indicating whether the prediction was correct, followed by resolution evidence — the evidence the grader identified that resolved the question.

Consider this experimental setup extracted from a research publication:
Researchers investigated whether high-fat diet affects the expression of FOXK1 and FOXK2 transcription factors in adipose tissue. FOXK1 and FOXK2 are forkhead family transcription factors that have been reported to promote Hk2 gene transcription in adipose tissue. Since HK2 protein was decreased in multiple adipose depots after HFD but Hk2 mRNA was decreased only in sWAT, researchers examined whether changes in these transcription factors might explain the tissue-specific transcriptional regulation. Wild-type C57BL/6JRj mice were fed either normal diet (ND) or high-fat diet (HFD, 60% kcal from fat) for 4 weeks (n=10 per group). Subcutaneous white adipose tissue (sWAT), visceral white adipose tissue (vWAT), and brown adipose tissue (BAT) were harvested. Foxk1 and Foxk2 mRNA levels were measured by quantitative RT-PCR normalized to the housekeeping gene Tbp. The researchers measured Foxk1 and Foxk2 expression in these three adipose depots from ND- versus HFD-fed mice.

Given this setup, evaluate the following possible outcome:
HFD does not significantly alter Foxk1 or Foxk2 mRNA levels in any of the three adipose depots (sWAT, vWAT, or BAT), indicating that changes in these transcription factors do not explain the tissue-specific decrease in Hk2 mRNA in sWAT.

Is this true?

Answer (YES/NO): NO